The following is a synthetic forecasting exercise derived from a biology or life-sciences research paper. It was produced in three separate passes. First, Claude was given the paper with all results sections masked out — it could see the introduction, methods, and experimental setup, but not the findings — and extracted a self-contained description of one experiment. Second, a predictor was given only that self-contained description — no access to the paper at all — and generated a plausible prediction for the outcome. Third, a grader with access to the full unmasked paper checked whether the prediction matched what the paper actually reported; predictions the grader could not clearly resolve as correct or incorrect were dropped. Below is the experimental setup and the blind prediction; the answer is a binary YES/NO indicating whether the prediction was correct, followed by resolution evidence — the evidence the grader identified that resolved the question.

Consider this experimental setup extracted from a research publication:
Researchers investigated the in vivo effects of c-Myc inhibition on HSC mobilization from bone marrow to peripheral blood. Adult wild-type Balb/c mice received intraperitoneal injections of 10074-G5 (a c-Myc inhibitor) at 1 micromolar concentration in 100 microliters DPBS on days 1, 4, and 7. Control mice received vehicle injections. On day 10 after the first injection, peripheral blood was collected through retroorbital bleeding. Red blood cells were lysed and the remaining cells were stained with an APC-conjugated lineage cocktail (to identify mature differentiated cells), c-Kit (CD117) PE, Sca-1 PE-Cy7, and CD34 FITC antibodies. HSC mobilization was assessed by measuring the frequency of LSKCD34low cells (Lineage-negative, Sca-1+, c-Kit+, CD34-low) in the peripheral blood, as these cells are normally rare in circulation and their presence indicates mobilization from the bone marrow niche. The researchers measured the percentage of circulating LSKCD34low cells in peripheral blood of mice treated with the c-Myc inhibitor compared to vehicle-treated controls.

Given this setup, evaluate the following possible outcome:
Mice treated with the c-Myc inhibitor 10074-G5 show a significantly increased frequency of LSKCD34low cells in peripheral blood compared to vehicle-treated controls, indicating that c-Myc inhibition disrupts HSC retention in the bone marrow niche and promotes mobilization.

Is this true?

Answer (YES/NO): NO